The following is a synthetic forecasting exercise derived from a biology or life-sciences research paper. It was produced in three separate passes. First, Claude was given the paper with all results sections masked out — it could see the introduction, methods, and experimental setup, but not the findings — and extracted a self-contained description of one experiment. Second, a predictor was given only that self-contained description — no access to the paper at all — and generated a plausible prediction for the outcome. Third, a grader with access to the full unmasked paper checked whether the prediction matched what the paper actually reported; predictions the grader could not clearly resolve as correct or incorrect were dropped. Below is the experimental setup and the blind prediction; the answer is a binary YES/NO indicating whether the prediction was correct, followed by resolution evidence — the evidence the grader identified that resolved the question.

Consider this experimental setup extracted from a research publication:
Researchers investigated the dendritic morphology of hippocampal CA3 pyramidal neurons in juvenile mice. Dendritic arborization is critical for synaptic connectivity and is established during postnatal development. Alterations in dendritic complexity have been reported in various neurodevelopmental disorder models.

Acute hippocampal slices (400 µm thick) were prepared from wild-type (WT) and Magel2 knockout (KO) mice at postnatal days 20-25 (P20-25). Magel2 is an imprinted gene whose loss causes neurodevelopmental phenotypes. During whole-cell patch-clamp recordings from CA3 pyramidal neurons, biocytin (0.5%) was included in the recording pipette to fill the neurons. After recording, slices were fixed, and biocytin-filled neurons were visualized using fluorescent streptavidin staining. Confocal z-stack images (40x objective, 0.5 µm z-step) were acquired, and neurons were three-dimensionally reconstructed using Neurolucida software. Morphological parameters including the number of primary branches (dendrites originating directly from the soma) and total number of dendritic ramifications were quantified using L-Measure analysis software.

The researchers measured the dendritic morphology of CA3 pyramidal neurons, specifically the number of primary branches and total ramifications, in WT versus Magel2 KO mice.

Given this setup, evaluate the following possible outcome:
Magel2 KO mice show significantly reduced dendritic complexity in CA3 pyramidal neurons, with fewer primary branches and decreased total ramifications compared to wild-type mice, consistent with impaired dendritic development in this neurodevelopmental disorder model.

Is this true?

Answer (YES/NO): NO